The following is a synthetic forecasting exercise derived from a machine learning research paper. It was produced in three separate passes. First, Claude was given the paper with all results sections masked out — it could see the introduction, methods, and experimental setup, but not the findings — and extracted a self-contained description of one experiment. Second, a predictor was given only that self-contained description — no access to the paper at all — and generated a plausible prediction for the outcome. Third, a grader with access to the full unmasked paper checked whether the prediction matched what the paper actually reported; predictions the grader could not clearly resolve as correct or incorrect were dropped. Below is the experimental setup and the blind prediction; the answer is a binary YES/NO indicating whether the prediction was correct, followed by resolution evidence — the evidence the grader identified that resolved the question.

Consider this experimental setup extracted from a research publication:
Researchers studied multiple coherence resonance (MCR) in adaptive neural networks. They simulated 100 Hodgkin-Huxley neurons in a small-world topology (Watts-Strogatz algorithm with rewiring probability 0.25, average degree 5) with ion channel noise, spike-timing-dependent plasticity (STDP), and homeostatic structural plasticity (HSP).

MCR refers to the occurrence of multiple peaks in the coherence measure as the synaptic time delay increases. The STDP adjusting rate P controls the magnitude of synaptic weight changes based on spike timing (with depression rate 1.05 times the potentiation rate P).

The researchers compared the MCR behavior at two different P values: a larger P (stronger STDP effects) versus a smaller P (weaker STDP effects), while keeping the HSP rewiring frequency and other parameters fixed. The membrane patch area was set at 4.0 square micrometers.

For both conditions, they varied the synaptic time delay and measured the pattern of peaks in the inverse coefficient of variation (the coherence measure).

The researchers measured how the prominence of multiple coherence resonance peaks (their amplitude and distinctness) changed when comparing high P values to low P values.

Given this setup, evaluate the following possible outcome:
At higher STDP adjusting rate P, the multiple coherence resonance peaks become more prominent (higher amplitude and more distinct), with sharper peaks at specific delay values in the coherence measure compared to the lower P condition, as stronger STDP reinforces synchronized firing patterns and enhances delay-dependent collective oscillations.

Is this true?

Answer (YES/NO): NO